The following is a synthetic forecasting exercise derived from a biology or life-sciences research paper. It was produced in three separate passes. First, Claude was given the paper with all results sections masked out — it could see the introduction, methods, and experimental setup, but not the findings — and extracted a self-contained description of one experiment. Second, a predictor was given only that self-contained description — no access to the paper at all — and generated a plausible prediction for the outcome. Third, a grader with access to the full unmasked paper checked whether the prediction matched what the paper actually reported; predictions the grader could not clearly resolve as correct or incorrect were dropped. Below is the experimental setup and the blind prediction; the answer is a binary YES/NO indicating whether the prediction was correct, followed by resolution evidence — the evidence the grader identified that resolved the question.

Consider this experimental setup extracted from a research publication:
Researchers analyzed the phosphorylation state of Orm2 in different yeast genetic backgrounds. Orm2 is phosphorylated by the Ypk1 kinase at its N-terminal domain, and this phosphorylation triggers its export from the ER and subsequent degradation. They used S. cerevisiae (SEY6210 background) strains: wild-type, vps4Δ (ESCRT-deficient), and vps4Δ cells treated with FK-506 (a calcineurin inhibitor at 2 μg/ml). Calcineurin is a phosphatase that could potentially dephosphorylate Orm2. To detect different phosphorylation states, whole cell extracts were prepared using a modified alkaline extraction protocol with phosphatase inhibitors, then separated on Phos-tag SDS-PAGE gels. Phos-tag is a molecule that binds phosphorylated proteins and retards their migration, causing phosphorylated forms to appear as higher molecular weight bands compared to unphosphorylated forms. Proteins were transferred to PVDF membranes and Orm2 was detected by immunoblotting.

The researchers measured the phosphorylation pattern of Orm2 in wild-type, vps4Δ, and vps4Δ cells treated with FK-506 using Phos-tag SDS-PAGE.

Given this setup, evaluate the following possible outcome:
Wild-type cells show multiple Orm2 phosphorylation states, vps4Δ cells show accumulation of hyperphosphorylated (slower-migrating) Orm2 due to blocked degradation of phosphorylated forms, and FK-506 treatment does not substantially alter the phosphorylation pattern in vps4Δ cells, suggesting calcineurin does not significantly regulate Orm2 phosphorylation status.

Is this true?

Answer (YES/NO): NO